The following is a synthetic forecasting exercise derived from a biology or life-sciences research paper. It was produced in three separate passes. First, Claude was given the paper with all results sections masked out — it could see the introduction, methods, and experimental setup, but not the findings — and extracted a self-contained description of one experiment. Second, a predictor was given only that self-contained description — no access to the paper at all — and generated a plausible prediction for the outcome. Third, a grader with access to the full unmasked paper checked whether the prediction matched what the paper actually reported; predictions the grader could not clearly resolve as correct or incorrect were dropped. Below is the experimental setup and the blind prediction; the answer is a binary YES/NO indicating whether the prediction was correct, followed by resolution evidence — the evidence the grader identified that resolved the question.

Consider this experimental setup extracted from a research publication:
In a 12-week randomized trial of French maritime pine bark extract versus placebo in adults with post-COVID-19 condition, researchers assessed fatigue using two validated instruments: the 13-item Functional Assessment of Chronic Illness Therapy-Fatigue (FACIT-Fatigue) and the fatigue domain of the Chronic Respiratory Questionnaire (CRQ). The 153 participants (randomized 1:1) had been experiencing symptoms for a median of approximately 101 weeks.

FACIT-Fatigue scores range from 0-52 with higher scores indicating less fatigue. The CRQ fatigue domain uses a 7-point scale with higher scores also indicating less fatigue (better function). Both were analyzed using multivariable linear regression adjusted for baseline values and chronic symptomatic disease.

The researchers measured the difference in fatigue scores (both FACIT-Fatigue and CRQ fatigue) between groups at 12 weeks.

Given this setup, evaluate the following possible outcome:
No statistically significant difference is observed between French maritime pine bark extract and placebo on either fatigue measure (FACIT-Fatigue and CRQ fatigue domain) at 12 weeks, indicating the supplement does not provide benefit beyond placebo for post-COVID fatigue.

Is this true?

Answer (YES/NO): YES